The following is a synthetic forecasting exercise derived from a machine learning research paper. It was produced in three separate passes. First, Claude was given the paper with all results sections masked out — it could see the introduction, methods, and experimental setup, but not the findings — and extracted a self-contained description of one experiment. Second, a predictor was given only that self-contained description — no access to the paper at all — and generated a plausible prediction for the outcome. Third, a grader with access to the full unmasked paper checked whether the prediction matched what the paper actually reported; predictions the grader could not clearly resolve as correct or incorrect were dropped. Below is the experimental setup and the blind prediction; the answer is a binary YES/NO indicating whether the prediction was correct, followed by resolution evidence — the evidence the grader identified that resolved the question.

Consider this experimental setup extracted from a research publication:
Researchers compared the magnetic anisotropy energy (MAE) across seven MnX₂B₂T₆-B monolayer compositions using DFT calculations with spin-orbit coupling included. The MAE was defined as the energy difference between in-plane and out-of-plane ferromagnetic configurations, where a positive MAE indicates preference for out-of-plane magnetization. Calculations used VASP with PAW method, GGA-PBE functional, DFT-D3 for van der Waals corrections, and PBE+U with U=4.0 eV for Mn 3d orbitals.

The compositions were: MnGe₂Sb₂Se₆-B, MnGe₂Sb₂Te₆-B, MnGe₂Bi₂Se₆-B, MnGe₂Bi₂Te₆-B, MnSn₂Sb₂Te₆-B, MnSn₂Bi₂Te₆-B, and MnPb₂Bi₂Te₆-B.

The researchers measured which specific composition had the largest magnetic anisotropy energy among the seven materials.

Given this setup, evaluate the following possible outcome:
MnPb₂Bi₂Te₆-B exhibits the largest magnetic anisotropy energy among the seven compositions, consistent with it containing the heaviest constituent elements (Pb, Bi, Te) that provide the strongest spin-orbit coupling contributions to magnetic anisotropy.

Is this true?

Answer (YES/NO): NO